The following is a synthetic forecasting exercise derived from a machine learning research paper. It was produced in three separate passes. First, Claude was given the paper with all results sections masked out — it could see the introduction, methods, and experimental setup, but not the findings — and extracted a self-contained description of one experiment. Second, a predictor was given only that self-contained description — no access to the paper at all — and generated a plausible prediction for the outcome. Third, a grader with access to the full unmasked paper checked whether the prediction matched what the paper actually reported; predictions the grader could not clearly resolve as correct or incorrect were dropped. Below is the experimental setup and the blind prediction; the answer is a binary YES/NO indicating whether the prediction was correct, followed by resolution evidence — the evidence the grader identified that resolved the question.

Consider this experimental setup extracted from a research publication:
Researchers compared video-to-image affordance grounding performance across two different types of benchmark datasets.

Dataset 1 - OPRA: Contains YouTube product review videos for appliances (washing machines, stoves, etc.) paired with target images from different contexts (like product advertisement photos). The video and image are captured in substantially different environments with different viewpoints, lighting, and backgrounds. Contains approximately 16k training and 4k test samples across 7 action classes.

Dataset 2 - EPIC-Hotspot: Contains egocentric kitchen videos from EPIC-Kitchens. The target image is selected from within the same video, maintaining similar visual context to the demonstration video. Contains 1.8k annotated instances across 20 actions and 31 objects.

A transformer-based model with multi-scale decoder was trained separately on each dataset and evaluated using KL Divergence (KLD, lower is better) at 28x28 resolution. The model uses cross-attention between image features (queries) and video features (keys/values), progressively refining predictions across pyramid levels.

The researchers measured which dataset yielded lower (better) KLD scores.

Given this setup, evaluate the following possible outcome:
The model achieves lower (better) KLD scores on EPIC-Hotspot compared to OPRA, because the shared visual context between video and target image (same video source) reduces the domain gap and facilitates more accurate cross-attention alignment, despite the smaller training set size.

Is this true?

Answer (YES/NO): YES